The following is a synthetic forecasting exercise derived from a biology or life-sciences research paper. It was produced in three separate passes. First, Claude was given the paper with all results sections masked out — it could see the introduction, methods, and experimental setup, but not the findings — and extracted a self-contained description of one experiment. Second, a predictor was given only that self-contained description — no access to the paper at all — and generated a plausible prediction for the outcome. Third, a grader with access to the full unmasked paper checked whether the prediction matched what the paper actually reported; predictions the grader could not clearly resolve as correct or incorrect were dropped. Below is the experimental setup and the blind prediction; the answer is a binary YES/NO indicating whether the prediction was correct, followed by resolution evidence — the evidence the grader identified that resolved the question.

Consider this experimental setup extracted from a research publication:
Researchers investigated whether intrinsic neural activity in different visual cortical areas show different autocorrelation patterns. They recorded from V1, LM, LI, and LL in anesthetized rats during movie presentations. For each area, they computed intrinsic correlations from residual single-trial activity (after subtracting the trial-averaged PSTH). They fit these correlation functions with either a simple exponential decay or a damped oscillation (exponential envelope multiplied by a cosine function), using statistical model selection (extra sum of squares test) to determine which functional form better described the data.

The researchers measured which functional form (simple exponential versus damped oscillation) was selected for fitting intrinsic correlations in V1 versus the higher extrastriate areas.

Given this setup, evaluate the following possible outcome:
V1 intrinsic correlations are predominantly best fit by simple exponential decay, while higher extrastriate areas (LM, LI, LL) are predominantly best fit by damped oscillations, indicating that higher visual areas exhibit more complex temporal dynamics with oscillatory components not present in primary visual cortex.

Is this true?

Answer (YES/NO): YES